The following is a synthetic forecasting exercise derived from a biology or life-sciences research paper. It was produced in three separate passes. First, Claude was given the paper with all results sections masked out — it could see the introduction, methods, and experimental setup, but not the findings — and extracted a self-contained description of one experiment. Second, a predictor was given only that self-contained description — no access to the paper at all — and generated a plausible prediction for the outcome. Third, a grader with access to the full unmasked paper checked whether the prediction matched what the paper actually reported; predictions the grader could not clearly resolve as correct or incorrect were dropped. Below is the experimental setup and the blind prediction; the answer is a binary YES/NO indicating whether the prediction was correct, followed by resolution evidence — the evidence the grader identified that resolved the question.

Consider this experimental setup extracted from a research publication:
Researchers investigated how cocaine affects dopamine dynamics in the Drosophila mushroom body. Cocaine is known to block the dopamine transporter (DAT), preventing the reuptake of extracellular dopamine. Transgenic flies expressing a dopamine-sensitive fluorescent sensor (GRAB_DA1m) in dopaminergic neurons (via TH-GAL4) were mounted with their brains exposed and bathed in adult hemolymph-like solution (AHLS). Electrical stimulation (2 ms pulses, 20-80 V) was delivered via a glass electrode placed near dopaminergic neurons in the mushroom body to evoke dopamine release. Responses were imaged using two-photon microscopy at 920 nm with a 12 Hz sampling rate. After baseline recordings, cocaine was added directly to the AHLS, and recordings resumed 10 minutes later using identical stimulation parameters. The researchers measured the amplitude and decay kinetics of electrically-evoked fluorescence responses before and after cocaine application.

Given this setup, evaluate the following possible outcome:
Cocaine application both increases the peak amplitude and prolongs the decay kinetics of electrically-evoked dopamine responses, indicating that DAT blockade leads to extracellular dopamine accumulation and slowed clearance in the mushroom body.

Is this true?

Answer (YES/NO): YES